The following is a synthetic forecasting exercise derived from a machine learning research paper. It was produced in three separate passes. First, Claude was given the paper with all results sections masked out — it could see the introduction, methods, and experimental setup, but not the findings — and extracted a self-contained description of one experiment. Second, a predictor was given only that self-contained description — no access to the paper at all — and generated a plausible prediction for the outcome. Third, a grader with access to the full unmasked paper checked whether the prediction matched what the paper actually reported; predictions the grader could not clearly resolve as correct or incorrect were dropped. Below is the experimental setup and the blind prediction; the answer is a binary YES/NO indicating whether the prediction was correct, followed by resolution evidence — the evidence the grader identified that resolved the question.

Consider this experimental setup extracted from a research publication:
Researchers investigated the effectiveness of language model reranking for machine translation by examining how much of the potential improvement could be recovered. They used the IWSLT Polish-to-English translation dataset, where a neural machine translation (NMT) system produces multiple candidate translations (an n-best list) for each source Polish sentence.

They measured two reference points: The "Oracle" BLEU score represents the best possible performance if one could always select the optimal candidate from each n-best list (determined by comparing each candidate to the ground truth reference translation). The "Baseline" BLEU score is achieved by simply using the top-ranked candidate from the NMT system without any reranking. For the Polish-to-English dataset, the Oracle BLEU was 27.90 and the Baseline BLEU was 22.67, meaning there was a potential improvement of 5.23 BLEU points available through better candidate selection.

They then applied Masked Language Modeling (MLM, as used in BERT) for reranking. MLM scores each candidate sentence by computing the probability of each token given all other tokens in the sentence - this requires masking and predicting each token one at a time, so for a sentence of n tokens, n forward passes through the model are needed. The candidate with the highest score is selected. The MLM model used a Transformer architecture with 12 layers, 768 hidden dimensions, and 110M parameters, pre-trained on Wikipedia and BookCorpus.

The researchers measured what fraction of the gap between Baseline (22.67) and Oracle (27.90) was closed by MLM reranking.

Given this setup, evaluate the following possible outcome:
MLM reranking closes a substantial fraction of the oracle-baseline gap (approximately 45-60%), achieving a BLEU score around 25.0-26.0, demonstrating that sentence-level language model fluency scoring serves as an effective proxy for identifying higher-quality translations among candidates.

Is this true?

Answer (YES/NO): NO